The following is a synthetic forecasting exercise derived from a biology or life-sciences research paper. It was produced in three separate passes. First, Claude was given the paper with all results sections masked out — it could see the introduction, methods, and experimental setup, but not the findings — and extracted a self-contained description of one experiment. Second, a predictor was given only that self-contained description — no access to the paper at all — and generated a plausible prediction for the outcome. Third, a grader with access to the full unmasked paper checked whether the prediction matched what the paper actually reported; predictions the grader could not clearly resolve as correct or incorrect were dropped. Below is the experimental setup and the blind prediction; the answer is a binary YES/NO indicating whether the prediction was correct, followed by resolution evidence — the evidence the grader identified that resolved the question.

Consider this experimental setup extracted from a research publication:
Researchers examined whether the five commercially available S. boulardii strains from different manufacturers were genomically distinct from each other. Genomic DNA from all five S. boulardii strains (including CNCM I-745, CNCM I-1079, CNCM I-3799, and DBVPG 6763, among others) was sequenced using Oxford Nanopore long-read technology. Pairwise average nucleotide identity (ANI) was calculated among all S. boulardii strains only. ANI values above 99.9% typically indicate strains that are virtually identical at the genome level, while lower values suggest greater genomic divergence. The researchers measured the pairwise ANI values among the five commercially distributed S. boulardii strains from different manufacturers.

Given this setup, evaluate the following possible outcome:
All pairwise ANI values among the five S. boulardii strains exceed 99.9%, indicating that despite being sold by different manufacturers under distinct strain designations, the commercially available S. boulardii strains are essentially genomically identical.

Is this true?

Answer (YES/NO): YES